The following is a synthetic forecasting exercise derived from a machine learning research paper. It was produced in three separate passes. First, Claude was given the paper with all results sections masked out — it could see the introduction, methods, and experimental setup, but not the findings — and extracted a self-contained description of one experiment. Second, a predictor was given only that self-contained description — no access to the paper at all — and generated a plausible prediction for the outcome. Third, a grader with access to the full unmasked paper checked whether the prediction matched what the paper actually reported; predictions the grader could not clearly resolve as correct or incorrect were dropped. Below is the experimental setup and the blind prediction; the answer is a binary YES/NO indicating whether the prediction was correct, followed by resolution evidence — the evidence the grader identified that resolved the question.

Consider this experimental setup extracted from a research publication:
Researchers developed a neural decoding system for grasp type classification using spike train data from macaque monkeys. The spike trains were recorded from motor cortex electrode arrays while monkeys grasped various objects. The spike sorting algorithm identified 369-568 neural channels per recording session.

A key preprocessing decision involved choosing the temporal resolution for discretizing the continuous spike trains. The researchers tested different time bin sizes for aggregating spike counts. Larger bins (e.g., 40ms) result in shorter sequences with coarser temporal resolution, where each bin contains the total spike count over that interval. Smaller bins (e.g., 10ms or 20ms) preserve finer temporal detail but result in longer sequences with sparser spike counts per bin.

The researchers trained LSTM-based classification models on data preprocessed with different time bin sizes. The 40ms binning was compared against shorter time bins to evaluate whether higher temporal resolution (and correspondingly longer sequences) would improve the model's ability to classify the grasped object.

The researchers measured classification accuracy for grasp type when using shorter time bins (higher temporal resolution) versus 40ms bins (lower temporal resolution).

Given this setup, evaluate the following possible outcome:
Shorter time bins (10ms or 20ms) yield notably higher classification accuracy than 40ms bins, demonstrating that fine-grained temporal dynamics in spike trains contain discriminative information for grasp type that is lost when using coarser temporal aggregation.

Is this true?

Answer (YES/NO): NO